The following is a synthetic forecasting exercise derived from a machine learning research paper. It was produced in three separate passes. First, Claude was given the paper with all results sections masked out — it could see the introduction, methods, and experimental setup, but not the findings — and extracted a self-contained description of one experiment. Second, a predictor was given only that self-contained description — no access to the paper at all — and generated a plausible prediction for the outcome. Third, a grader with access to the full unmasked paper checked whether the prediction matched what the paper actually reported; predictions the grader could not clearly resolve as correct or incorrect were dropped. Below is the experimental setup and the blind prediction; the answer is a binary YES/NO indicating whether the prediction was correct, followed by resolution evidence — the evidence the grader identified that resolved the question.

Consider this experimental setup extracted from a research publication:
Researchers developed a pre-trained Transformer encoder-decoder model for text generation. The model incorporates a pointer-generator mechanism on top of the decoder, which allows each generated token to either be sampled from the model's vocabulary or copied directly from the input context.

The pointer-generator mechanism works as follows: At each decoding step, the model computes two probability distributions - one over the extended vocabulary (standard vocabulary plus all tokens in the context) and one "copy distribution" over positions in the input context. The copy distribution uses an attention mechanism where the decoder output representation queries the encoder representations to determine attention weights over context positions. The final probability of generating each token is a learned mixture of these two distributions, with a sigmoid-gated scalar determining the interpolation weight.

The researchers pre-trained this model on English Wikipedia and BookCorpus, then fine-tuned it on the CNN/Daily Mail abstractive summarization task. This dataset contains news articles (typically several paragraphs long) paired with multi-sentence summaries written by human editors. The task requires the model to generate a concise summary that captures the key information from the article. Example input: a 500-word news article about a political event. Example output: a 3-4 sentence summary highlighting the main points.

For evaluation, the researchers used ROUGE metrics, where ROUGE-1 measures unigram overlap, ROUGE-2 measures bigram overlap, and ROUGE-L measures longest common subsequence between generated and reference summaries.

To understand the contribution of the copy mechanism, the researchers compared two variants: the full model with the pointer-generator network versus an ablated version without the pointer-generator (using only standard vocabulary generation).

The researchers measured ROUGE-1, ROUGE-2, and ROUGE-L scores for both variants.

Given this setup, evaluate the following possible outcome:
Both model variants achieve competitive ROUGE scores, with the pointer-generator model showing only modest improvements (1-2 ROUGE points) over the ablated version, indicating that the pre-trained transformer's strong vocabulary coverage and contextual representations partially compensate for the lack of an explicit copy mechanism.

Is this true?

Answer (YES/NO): NO